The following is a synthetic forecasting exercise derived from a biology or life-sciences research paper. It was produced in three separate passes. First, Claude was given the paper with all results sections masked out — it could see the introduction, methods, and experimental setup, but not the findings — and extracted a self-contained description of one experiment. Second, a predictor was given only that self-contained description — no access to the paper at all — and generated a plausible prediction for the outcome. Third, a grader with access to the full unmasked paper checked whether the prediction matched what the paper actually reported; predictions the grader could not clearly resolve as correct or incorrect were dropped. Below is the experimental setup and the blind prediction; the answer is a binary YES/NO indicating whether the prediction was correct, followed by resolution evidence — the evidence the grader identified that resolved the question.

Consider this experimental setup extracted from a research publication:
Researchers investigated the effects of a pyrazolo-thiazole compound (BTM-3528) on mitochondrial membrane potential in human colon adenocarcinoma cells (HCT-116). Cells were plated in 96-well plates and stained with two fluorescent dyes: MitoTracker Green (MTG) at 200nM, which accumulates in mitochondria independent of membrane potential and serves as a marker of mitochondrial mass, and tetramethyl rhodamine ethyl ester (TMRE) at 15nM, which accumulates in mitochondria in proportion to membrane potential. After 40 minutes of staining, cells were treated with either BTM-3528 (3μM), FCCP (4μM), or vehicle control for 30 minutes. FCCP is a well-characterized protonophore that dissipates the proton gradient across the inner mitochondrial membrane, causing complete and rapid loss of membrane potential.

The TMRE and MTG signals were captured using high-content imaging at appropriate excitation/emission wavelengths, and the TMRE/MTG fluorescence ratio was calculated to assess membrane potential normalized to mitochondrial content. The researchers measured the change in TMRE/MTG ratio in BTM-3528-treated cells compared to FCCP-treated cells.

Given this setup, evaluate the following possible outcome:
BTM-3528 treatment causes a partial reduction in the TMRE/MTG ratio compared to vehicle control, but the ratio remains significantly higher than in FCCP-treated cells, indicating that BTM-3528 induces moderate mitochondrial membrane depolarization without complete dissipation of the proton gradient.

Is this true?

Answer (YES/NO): NO